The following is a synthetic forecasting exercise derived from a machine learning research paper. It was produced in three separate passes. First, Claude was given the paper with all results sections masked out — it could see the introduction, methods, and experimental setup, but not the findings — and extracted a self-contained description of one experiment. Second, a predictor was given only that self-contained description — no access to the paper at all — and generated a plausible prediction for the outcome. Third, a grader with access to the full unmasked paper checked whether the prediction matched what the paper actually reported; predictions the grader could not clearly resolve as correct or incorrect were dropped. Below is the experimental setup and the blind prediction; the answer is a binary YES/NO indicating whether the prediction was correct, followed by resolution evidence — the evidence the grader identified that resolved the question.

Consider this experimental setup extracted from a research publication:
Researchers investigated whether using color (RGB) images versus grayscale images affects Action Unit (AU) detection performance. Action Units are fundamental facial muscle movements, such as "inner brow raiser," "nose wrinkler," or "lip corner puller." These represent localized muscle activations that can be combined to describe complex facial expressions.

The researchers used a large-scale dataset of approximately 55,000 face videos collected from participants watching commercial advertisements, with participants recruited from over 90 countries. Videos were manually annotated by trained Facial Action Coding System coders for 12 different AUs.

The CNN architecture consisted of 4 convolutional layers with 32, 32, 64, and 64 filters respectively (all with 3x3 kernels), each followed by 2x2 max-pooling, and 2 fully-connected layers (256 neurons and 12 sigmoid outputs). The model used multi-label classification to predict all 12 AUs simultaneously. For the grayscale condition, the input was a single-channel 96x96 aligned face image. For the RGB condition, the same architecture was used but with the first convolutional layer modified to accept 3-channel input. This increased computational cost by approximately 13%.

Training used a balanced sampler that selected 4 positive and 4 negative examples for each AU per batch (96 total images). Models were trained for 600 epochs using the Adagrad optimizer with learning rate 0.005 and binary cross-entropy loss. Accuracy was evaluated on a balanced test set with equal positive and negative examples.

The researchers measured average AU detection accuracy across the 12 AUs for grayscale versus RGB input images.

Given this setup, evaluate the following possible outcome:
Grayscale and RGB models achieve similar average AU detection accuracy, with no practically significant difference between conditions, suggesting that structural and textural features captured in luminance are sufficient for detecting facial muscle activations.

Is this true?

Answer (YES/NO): NO